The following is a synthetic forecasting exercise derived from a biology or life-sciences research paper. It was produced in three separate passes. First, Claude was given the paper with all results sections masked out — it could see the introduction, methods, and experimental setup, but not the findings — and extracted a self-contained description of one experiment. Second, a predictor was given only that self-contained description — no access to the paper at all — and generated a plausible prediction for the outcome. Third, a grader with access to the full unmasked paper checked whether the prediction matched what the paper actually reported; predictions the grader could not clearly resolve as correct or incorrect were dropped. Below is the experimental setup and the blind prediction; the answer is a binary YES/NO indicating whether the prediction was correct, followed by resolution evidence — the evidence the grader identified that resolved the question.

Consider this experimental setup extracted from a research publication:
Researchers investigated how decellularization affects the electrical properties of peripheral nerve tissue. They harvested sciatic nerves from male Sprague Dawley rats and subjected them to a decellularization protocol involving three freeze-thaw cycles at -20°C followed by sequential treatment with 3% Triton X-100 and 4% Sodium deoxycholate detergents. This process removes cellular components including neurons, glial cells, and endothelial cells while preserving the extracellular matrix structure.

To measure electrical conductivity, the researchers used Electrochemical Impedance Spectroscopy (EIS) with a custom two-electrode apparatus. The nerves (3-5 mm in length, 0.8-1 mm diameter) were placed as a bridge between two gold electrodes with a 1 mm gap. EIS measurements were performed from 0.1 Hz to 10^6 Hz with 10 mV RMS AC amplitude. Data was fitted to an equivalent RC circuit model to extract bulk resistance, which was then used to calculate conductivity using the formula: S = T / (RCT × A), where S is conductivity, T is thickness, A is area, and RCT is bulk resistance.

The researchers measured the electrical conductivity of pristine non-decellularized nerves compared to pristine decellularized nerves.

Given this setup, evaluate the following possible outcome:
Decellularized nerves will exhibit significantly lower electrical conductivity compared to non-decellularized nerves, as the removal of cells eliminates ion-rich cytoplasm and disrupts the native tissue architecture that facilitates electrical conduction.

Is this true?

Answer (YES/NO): YES